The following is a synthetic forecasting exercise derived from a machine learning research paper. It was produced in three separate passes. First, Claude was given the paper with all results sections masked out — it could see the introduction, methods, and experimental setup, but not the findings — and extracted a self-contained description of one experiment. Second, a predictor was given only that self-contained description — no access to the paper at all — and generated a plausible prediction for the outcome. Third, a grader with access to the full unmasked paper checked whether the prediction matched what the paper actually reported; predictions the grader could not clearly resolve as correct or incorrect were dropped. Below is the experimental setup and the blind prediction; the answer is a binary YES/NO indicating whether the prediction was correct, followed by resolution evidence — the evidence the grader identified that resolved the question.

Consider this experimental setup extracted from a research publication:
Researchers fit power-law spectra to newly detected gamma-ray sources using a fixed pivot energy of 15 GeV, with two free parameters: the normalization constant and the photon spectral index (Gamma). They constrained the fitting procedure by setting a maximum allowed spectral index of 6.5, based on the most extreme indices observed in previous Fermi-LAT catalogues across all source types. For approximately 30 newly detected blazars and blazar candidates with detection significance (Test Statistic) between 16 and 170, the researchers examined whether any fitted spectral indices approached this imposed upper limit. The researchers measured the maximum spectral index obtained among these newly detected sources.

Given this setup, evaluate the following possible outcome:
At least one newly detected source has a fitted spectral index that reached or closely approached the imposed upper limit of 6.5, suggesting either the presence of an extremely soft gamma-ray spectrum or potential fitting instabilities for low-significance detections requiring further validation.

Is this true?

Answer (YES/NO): NO